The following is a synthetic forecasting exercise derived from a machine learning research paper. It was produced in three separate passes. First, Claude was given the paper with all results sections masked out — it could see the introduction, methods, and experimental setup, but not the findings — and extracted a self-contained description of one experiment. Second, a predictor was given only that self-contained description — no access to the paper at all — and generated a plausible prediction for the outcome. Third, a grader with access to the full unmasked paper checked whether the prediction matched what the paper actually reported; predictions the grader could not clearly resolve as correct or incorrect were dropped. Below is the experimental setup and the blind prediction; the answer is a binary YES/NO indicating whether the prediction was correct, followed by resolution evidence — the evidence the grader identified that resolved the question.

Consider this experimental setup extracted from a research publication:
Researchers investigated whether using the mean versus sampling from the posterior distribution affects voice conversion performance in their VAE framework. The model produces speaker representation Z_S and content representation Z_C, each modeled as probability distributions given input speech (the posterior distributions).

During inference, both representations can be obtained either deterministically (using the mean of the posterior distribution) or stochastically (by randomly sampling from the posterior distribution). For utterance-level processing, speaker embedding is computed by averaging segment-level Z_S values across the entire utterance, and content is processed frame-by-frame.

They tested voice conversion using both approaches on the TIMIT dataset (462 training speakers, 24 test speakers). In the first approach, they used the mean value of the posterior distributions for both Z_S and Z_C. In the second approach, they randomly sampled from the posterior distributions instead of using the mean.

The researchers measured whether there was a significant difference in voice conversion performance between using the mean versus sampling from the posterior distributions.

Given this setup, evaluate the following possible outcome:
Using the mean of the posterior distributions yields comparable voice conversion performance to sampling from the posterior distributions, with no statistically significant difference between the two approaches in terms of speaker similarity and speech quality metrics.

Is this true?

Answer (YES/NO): YES